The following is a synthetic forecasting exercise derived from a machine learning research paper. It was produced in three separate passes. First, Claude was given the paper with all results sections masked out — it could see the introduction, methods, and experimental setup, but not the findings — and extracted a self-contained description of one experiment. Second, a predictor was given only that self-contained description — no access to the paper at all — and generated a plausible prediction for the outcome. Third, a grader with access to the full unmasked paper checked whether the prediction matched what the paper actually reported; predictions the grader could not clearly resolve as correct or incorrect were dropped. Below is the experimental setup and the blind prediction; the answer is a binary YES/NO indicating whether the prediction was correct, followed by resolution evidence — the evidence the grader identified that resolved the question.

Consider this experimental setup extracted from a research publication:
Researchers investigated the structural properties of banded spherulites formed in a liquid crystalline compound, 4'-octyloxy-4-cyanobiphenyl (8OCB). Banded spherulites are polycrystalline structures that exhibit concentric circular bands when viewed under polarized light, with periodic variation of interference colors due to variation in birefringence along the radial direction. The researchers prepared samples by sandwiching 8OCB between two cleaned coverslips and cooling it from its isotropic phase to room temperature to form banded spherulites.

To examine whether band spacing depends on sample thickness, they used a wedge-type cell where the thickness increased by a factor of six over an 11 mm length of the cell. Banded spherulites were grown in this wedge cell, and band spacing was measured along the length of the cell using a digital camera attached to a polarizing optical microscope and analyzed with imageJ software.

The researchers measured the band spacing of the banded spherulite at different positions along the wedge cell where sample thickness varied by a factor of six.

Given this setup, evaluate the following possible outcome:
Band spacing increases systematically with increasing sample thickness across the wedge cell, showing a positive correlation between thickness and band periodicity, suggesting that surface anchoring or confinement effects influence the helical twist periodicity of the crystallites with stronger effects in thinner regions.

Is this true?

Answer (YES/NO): NO